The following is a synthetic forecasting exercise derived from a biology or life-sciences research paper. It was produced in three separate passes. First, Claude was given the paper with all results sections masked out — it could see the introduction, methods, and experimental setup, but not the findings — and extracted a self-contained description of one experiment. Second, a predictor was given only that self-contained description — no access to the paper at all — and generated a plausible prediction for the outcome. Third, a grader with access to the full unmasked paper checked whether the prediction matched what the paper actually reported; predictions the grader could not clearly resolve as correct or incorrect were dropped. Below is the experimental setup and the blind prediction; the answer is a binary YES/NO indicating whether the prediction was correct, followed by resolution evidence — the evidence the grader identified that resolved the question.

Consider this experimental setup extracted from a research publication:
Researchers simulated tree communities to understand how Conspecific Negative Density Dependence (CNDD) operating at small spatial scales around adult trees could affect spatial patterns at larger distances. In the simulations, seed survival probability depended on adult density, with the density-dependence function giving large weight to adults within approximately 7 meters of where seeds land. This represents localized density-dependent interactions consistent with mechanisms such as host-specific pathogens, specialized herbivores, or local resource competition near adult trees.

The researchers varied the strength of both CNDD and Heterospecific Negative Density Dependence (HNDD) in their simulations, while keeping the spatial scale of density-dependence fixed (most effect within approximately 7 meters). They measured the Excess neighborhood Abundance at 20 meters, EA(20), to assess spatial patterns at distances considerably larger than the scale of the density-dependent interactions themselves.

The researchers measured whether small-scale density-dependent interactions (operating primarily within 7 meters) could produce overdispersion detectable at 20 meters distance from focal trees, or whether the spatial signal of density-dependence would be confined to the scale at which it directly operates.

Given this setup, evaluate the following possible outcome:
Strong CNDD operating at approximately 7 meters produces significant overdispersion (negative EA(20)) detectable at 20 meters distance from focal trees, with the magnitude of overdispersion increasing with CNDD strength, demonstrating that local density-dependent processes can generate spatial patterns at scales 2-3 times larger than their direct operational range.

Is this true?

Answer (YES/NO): YES